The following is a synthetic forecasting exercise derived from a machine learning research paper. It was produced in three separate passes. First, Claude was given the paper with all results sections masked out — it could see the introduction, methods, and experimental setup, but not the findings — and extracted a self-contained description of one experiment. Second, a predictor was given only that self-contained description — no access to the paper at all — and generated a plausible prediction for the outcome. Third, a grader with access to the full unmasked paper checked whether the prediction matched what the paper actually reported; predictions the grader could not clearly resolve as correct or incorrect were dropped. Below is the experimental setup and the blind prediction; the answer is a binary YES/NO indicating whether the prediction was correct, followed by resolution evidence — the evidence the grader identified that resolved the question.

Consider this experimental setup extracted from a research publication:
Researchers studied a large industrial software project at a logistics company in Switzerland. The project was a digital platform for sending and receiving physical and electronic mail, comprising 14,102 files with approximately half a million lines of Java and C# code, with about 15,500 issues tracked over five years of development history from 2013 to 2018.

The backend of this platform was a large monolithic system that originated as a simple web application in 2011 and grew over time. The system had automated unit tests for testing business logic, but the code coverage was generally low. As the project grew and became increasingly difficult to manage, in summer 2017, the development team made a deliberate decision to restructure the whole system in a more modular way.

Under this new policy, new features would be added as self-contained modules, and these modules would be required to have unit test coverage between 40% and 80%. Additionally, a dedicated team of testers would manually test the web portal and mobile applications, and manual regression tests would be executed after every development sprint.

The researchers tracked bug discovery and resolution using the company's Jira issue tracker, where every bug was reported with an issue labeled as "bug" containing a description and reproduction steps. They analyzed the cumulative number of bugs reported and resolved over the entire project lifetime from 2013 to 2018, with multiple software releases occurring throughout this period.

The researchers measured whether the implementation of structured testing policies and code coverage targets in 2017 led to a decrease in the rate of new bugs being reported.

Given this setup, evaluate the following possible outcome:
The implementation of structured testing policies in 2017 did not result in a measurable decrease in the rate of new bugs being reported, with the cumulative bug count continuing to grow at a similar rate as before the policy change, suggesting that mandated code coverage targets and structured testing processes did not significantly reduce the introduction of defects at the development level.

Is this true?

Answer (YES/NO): NO